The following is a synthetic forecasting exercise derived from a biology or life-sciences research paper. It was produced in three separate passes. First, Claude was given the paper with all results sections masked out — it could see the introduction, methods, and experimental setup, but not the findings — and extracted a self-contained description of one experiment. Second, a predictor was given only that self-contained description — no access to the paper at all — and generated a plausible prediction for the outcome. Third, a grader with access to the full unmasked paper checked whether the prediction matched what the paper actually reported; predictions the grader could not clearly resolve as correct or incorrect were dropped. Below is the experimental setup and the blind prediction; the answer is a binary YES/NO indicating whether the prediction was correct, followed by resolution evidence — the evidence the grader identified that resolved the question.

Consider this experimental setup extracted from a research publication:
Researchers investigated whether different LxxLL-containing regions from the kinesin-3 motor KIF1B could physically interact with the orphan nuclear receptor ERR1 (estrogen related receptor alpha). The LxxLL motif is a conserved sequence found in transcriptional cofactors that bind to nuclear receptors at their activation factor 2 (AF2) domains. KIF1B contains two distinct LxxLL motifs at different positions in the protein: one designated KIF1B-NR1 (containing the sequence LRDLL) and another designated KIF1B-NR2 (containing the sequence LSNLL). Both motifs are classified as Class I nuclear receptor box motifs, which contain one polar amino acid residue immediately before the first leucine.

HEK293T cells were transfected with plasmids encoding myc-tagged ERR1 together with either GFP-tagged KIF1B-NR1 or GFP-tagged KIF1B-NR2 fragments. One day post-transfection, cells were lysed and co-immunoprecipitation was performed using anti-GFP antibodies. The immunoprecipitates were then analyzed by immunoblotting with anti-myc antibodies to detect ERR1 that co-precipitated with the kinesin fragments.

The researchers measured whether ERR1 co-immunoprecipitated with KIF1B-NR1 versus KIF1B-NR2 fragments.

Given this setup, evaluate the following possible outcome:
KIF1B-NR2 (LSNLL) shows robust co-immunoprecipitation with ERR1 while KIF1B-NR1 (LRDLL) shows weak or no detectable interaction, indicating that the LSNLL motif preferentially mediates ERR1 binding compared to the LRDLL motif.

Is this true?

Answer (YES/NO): NO